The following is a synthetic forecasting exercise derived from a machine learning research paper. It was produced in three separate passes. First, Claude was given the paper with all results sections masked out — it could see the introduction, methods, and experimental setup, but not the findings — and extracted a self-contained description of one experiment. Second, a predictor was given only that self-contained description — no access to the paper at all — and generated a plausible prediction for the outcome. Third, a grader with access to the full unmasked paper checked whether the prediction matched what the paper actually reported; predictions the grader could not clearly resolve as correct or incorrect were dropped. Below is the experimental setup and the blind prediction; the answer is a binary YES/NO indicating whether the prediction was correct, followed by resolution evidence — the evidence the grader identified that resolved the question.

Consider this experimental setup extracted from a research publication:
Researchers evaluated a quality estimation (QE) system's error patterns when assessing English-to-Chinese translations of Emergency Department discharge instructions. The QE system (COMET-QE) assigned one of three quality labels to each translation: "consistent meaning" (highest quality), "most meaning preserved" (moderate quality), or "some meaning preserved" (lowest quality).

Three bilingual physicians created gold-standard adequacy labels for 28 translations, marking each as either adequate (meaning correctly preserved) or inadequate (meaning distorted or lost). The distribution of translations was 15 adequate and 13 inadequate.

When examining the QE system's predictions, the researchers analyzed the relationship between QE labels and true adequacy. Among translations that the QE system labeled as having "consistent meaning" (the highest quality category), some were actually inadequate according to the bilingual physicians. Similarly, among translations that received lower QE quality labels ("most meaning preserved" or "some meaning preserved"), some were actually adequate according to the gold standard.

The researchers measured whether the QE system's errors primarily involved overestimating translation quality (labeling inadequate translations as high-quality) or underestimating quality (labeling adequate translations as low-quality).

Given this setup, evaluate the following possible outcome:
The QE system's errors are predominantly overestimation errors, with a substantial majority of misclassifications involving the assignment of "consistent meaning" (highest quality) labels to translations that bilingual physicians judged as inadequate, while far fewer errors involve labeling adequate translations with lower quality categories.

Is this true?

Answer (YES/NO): NO